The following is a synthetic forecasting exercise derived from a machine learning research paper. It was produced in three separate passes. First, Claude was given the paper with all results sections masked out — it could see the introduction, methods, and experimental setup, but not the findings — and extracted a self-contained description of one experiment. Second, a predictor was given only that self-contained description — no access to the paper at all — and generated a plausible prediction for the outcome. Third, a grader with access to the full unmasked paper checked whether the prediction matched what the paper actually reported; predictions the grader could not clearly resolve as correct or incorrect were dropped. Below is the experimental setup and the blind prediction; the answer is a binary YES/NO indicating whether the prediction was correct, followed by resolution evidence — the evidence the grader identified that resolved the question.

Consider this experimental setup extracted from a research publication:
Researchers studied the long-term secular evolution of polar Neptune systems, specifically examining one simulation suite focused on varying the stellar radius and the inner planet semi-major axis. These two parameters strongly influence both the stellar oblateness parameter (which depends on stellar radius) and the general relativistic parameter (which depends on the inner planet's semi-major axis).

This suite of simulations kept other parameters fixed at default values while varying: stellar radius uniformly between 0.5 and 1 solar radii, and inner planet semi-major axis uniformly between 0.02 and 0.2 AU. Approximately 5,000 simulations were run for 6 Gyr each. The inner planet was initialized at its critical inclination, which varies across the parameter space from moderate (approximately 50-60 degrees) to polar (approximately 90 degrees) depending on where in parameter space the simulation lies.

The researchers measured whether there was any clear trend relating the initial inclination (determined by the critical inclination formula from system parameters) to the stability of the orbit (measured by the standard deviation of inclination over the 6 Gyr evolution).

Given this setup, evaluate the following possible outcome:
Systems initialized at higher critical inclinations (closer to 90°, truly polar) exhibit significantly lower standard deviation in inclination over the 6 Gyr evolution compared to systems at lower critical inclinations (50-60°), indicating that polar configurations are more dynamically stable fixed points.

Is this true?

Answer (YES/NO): YES